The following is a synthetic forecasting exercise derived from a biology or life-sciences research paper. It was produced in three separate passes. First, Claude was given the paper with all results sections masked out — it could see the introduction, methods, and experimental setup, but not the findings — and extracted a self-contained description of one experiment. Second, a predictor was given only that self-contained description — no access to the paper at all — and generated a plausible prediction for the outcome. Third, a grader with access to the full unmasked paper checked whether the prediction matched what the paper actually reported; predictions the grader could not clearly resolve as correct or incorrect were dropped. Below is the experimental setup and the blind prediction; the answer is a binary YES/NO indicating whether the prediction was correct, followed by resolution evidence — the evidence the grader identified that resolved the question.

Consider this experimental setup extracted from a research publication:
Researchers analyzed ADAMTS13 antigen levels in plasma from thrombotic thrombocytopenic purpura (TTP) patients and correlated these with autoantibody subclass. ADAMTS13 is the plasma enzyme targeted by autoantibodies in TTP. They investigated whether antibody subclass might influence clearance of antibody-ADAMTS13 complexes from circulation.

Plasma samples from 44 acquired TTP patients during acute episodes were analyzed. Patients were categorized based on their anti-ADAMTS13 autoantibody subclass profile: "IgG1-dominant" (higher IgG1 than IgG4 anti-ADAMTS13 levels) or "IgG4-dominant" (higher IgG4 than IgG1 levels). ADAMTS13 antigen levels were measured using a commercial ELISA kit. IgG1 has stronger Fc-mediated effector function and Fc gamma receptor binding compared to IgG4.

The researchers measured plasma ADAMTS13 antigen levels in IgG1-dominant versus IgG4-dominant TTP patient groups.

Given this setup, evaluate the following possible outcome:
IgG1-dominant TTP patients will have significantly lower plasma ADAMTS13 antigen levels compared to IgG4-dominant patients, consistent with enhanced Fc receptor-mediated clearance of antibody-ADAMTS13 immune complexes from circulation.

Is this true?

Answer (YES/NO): YES